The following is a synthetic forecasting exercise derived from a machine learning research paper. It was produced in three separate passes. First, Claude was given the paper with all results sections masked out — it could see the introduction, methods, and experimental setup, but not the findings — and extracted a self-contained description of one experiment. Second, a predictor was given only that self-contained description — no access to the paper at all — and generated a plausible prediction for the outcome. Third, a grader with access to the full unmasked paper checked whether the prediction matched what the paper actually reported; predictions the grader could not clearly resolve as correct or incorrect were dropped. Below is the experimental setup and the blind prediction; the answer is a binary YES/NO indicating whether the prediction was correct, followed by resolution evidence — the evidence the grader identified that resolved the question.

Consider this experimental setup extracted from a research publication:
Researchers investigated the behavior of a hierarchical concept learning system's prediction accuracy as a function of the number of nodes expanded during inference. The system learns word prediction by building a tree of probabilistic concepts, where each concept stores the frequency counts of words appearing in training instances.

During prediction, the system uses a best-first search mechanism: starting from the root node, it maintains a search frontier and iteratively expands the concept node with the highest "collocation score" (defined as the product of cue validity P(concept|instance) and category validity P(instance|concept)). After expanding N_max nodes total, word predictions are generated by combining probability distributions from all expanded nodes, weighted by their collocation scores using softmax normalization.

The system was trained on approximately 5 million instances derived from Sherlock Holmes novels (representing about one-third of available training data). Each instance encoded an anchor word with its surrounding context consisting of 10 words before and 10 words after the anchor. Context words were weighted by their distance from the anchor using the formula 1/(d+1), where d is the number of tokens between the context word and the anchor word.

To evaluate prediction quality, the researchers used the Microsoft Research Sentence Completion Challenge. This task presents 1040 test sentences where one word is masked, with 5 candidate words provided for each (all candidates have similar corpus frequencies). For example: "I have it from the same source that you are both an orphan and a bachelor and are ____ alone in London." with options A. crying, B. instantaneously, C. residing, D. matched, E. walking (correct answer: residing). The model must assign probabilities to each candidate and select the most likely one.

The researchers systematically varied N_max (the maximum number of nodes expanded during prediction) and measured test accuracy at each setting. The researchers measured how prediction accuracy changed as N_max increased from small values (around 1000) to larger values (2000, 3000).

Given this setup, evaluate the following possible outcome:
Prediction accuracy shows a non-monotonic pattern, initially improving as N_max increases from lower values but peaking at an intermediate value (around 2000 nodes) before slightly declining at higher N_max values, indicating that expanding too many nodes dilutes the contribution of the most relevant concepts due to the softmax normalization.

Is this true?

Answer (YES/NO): NO